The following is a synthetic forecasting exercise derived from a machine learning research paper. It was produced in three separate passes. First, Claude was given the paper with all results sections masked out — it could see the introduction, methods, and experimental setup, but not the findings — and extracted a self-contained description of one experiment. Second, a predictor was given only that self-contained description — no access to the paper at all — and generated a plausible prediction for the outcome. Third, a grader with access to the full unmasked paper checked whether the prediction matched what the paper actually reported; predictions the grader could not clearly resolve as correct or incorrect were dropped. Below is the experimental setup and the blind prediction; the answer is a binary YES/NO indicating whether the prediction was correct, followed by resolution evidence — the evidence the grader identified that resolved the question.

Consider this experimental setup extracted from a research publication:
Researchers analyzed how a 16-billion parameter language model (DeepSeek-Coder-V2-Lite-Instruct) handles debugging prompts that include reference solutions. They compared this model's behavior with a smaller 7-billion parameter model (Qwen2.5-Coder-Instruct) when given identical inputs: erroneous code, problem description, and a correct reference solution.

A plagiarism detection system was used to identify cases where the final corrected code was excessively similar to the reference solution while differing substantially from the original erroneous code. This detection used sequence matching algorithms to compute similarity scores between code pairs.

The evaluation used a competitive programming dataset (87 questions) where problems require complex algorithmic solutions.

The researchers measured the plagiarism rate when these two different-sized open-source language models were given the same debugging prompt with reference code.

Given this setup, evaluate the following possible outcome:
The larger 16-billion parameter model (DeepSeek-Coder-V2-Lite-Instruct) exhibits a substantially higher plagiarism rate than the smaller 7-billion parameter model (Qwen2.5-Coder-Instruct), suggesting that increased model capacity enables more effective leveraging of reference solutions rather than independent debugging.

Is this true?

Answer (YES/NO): YES